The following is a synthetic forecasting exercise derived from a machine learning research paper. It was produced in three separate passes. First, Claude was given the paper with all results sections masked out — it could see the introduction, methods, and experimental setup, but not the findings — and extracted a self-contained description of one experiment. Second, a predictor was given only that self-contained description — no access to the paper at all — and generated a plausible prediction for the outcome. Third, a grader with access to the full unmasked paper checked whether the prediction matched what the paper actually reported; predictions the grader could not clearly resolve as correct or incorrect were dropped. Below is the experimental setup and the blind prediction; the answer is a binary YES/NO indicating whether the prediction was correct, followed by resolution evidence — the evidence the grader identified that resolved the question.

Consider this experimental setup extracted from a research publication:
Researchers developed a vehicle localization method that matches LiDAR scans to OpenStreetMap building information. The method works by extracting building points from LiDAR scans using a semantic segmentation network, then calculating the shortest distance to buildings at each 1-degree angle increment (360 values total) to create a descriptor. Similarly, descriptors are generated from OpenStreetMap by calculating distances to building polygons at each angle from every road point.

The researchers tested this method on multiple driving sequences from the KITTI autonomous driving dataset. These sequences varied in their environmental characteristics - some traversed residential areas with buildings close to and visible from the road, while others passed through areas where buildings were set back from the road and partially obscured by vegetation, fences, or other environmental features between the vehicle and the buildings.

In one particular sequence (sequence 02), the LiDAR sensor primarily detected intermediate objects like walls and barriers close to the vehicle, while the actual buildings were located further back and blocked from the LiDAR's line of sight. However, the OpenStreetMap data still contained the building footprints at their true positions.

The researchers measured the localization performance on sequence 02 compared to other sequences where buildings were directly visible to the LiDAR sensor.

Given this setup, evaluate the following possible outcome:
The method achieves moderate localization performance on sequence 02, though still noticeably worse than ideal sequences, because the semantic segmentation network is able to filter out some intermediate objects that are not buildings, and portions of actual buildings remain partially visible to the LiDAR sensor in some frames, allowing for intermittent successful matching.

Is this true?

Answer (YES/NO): NO